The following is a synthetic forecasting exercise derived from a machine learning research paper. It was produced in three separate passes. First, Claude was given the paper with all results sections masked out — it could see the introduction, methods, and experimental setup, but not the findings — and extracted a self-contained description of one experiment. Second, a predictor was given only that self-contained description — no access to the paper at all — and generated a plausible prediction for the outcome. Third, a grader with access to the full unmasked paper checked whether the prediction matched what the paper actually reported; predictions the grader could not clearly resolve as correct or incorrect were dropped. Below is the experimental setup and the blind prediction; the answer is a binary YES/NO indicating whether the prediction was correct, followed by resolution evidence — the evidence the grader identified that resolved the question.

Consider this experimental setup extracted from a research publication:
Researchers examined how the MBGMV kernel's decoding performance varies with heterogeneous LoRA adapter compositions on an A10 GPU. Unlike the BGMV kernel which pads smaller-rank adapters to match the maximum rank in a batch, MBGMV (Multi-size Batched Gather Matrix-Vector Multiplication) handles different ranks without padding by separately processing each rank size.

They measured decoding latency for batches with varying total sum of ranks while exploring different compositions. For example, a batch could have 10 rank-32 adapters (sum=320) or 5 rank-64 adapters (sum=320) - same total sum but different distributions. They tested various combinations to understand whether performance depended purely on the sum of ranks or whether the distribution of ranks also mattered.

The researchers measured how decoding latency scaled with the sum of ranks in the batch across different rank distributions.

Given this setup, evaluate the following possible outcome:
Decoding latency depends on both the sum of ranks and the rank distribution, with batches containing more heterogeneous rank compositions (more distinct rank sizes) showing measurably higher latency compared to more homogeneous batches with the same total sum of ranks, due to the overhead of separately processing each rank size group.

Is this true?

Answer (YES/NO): NO